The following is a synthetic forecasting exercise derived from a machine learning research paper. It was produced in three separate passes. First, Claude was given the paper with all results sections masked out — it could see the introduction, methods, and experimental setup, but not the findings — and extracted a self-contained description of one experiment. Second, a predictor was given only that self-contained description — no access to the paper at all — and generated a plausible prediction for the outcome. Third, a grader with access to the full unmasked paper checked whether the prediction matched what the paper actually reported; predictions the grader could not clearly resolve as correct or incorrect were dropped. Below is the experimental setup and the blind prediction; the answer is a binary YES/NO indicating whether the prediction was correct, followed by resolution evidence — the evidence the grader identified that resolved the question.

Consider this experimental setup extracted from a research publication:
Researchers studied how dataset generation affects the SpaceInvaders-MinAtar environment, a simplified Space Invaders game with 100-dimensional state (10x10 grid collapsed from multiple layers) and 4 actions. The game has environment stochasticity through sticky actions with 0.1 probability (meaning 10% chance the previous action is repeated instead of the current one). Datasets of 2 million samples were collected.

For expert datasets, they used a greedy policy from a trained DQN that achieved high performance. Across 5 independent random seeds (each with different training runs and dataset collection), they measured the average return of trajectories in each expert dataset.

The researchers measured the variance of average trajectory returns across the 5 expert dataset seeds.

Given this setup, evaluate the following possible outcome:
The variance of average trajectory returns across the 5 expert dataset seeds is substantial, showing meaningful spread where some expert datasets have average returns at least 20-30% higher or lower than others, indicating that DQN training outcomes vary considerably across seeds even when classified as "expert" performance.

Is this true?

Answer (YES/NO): YES